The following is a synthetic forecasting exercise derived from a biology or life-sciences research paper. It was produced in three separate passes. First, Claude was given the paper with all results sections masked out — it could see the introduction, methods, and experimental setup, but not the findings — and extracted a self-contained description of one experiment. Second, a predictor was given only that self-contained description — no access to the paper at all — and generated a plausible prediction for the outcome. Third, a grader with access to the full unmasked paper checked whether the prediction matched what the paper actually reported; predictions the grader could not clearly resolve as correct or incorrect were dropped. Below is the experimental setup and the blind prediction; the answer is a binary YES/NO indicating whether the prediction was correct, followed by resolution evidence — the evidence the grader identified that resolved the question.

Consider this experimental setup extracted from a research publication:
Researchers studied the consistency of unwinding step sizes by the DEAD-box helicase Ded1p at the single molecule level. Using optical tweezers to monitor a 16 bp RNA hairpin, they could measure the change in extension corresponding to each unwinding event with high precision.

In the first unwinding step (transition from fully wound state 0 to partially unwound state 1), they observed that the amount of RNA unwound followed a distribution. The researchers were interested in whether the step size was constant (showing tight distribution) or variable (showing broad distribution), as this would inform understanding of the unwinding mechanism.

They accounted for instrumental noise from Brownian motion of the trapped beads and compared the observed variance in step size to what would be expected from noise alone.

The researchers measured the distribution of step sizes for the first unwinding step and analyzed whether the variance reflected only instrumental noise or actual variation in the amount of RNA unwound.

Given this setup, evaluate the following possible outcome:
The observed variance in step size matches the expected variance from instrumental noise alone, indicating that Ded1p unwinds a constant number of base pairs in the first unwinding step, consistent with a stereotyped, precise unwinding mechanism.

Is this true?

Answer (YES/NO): NO